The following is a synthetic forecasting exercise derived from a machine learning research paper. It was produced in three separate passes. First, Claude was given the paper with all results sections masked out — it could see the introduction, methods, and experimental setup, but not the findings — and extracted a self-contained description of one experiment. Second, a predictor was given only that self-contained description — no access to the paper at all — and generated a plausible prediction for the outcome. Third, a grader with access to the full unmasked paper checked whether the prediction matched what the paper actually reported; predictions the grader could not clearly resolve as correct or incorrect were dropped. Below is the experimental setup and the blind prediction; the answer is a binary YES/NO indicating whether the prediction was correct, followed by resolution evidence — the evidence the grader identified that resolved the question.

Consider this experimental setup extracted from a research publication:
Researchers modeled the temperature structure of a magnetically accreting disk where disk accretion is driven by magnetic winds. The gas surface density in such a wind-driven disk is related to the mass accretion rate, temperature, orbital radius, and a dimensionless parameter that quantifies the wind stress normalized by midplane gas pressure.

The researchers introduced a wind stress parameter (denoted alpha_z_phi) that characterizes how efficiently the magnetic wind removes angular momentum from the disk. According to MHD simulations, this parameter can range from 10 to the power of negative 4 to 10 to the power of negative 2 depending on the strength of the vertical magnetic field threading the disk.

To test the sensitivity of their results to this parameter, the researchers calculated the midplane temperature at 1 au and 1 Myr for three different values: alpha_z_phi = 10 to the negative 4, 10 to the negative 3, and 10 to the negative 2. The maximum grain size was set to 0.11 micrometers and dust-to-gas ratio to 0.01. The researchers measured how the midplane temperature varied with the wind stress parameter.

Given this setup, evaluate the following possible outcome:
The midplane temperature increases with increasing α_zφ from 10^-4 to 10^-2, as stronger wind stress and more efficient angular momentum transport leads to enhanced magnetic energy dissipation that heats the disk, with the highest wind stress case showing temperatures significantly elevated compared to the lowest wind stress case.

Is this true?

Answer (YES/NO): NO